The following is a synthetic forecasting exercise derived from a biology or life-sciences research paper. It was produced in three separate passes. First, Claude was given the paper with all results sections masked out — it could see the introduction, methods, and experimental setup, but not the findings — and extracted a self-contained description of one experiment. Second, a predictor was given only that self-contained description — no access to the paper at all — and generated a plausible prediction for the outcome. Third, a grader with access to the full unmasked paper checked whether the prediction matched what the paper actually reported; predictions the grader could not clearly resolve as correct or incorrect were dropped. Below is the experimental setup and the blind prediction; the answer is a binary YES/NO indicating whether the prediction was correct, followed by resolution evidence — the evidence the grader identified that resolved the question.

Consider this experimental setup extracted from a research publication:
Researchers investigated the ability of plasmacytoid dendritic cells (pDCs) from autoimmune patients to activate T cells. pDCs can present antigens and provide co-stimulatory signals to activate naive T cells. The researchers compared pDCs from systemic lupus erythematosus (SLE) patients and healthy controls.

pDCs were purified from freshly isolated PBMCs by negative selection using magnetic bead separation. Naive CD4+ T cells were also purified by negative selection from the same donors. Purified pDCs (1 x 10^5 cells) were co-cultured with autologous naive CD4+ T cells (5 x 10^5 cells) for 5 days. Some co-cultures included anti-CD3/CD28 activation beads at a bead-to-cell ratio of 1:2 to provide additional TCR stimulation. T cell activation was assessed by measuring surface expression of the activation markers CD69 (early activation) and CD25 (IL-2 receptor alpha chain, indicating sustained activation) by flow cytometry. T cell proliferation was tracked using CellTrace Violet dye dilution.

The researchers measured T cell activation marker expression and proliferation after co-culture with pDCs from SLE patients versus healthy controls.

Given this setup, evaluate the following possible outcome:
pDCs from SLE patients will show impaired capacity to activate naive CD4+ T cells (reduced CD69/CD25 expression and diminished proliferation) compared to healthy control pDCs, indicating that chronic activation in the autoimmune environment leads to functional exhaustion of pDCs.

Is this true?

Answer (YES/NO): YES